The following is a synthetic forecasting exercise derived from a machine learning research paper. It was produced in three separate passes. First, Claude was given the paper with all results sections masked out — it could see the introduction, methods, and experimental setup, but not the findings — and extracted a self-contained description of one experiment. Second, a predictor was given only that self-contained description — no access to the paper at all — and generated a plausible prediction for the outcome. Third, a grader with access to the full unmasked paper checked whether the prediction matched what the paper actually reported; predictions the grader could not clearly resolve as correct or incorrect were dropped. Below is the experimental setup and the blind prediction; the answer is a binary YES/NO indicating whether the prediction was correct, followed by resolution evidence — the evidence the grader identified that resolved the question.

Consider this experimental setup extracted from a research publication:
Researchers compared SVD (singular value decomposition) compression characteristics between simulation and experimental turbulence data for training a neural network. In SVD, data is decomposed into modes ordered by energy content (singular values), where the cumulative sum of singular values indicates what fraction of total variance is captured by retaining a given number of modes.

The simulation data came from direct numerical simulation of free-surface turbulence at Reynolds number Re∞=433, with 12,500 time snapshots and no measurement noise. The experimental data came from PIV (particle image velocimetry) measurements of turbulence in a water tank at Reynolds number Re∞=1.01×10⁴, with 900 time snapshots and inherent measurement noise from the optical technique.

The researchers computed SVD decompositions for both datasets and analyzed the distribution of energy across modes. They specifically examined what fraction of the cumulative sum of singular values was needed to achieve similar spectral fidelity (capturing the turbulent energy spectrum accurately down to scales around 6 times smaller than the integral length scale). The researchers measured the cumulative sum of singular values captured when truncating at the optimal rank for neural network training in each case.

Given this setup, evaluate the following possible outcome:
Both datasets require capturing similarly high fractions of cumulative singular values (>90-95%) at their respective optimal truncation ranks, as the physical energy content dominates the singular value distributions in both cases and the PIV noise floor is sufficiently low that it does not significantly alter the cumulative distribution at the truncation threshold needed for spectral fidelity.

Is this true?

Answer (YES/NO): NO